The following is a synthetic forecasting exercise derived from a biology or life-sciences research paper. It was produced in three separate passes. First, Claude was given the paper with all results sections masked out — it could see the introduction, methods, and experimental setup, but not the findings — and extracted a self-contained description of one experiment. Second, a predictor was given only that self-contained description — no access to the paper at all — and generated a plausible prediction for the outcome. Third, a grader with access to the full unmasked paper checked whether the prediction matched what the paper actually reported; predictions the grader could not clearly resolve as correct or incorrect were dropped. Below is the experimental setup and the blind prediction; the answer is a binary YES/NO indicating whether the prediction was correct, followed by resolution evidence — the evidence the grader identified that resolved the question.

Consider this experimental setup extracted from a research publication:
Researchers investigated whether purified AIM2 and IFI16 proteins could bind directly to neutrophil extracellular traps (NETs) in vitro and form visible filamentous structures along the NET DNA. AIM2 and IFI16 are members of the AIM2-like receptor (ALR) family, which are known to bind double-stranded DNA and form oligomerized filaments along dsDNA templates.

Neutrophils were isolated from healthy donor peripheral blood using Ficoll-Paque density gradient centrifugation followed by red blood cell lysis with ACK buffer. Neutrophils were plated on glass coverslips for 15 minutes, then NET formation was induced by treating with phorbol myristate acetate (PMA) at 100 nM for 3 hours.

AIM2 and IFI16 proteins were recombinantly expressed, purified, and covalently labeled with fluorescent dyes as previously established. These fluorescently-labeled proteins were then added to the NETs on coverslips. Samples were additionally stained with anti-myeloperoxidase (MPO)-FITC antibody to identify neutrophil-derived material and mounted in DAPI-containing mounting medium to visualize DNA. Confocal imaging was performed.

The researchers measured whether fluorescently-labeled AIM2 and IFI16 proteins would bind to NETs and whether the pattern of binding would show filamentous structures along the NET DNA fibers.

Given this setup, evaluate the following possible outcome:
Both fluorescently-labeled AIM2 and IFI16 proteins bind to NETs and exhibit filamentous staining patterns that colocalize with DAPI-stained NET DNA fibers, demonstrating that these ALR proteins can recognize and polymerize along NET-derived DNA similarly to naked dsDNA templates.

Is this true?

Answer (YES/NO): YES